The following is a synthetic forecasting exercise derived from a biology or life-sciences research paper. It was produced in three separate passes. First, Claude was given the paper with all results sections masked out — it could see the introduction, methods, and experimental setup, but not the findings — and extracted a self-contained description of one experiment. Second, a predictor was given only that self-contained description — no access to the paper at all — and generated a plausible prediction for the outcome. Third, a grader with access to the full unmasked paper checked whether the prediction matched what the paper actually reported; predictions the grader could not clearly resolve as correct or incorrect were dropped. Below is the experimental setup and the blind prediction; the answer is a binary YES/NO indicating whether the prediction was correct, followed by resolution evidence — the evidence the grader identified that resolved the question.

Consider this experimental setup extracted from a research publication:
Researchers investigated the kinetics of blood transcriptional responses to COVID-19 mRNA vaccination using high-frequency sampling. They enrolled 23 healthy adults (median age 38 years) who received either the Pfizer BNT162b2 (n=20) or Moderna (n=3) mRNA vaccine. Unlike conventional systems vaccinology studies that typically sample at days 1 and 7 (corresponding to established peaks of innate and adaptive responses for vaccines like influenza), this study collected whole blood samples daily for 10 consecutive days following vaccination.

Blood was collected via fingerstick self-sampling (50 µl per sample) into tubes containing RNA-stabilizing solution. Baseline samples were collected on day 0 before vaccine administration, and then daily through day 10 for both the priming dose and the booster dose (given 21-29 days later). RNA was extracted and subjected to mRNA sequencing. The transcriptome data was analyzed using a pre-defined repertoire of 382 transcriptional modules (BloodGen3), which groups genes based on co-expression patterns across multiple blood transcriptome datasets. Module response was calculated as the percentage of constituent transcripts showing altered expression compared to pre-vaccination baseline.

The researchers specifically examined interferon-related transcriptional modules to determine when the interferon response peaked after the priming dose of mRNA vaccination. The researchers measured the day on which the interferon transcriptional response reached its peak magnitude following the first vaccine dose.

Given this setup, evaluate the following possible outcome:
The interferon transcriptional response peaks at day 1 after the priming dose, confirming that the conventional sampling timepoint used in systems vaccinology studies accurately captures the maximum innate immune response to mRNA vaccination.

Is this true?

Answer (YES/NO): NO